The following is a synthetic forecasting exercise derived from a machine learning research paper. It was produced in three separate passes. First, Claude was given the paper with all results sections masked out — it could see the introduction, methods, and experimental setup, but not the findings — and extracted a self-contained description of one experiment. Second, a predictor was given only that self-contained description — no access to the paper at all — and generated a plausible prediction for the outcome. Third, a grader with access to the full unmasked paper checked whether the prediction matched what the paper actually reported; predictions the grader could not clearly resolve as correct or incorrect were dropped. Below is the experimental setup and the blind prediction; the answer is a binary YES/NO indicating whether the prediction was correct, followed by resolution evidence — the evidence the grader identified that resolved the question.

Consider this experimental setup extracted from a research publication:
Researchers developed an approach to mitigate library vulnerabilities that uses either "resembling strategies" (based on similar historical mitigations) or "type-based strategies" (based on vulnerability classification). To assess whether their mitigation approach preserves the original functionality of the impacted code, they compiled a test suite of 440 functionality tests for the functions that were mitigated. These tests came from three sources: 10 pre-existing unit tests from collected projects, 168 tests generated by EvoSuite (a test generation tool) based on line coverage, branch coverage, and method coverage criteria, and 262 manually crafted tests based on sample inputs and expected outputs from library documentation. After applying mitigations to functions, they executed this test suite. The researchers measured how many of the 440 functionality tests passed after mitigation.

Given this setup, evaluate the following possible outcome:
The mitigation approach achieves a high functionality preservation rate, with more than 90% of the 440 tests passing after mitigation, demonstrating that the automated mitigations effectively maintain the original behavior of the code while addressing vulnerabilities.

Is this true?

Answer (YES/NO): YES